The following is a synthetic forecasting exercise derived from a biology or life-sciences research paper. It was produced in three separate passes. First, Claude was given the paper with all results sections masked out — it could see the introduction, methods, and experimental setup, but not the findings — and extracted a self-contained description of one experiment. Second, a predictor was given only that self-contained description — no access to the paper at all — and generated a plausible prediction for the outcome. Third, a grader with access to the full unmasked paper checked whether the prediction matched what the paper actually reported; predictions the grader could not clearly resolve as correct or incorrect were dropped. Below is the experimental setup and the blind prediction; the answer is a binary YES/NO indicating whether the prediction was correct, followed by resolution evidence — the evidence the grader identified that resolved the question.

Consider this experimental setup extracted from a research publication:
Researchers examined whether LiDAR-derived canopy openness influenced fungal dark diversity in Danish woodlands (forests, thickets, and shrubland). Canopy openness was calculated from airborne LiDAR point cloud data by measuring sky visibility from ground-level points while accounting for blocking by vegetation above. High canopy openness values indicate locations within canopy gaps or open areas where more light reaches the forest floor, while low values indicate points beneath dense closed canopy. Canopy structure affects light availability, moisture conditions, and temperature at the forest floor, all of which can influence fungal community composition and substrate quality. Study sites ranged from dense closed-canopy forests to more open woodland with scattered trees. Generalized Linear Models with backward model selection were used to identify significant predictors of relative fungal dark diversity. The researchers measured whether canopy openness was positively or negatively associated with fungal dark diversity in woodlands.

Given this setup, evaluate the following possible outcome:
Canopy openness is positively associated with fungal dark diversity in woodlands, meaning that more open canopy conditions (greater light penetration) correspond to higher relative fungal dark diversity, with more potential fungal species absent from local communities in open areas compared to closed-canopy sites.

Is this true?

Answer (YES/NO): NO